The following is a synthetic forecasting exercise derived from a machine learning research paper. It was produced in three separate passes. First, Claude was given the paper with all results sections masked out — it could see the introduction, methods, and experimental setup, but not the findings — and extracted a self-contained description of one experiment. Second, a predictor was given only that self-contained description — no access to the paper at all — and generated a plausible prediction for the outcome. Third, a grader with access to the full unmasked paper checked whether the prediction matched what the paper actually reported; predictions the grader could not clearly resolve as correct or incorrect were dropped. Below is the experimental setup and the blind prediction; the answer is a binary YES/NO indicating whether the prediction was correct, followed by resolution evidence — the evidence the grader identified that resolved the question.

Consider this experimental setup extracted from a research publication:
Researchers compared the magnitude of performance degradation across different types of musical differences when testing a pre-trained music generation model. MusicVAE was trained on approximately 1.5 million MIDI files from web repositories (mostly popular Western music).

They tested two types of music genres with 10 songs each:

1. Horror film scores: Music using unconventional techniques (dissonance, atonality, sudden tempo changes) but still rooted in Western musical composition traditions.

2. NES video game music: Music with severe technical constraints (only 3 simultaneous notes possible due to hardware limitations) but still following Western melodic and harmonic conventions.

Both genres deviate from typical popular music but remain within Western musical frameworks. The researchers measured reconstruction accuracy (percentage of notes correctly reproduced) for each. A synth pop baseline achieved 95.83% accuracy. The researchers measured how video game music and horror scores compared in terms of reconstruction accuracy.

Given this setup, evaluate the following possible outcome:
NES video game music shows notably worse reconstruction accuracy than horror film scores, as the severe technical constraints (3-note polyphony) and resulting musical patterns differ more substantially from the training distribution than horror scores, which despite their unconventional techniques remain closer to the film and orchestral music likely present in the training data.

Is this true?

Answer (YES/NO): NO